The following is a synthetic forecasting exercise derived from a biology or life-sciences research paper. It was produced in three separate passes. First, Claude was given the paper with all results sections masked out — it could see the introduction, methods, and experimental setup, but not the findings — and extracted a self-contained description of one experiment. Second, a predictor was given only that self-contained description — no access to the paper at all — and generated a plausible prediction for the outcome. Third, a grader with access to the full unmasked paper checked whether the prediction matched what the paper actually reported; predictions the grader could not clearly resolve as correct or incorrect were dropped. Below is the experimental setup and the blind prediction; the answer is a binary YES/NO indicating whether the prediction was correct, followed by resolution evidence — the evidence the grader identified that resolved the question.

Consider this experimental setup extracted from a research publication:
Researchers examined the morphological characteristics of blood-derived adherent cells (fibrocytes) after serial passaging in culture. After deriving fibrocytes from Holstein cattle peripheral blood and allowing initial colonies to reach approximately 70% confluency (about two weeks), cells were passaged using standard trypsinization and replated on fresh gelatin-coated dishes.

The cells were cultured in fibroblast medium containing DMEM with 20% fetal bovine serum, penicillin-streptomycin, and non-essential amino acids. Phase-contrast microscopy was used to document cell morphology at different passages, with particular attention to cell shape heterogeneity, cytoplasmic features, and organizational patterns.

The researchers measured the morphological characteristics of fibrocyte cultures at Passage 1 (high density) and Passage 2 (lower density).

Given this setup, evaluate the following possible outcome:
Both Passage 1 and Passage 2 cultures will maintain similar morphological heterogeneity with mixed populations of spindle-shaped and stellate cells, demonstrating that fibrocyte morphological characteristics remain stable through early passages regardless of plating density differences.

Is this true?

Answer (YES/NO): NO